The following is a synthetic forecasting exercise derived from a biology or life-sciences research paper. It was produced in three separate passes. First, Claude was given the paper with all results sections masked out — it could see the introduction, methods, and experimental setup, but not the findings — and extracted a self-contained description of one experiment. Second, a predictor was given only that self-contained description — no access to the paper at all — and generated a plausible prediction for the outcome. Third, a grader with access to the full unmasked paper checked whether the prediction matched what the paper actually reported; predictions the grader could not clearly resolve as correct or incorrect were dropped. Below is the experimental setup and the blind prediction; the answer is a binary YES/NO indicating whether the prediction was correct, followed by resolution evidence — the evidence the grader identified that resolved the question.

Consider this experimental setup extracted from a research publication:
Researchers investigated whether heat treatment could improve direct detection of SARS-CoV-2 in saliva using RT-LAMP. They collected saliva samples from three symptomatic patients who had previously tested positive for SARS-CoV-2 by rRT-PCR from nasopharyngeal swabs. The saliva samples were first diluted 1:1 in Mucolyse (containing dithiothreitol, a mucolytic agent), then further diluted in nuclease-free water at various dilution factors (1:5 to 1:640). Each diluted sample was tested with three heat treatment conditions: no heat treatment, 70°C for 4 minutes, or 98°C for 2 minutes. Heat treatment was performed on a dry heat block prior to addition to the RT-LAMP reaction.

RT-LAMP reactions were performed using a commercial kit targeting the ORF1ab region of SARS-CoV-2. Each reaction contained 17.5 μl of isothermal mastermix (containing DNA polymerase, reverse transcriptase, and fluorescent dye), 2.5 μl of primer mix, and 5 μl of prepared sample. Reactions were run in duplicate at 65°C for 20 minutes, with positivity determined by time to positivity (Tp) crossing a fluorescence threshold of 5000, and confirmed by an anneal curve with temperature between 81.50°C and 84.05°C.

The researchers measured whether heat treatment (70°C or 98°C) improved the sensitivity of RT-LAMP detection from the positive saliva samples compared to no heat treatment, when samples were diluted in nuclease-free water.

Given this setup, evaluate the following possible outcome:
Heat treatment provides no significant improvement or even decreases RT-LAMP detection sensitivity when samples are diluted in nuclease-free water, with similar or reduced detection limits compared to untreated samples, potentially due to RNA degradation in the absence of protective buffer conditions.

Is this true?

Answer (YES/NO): NO